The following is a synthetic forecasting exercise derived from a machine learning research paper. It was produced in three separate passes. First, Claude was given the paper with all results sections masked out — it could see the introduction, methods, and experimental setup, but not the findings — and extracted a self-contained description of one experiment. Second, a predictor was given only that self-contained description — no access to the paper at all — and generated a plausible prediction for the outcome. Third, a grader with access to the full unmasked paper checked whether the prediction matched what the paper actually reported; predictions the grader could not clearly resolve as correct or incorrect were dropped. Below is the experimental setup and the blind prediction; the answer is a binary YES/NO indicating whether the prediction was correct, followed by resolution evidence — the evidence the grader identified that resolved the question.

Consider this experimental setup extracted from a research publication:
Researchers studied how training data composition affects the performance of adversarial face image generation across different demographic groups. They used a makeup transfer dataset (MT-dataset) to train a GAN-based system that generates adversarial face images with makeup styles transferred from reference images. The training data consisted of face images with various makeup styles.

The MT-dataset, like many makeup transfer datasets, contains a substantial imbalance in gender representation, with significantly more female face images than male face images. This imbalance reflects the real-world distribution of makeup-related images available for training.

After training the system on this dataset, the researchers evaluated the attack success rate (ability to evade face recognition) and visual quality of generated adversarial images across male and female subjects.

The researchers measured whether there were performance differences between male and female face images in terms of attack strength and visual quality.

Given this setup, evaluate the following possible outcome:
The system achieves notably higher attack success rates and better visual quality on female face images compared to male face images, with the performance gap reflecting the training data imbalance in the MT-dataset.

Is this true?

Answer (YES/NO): YES